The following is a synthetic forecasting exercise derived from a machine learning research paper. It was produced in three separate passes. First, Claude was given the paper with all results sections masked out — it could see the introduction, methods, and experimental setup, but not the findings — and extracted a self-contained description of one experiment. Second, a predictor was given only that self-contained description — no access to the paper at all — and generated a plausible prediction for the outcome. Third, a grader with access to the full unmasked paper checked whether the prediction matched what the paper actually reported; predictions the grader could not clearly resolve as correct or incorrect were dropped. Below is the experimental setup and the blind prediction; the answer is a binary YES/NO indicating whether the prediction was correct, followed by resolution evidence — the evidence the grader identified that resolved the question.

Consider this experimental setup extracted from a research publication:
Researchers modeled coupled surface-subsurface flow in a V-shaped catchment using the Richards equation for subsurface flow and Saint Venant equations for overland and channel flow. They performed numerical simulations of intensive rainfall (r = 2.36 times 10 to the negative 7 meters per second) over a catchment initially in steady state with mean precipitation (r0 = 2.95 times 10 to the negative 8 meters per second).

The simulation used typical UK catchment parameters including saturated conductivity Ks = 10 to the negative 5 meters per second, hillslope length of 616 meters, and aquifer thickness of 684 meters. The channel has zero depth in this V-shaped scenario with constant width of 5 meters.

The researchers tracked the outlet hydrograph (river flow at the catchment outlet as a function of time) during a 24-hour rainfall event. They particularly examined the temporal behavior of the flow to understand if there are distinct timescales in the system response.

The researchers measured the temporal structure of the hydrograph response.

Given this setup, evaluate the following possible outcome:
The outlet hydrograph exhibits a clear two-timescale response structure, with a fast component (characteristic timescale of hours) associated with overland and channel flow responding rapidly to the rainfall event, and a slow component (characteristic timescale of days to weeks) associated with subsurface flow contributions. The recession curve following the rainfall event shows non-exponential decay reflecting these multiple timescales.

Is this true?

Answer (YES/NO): NO